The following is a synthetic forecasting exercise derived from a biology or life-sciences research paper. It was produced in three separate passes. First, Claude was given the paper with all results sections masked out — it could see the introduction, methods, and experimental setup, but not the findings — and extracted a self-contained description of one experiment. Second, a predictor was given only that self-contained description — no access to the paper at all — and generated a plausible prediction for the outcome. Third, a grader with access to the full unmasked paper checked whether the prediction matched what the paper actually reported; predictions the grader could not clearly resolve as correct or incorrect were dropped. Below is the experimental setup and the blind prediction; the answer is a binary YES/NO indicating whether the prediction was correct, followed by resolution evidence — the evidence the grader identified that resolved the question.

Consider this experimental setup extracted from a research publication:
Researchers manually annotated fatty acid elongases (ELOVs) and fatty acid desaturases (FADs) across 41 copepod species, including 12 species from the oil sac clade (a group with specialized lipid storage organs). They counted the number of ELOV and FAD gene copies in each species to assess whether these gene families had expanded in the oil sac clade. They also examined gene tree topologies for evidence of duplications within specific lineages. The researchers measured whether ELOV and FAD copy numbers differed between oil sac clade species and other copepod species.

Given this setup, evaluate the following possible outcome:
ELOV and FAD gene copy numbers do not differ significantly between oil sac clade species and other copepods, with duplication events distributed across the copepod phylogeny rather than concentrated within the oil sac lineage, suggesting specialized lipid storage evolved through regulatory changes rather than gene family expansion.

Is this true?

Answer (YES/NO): NO